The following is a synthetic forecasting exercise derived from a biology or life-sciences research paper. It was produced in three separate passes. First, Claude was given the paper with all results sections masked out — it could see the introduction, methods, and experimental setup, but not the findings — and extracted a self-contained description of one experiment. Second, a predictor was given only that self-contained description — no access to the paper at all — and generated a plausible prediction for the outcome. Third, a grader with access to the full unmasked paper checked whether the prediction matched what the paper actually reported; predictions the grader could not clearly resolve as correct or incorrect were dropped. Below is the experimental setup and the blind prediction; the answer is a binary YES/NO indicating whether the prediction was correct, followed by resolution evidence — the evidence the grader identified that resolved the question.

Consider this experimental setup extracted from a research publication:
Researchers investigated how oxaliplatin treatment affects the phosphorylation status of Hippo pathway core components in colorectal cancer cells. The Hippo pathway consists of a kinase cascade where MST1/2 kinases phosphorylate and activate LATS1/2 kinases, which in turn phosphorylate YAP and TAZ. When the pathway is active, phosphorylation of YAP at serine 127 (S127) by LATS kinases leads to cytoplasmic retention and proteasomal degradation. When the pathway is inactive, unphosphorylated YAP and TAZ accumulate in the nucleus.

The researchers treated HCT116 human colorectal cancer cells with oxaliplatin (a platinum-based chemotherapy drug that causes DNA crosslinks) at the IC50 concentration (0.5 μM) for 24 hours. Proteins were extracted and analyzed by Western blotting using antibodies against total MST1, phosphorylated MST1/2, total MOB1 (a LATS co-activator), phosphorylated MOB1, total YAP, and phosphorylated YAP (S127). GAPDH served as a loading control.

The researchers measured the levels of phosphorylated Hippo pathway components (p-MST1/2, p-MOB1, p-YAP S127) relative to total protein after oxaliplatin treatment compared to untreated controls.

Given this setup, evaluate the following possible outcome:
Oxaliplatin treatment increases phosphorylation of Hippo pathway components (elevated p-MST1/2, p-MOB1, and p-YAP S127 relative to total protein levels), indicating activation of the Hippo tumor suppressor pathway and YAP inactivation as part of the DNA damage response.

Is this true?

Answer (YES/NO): NO